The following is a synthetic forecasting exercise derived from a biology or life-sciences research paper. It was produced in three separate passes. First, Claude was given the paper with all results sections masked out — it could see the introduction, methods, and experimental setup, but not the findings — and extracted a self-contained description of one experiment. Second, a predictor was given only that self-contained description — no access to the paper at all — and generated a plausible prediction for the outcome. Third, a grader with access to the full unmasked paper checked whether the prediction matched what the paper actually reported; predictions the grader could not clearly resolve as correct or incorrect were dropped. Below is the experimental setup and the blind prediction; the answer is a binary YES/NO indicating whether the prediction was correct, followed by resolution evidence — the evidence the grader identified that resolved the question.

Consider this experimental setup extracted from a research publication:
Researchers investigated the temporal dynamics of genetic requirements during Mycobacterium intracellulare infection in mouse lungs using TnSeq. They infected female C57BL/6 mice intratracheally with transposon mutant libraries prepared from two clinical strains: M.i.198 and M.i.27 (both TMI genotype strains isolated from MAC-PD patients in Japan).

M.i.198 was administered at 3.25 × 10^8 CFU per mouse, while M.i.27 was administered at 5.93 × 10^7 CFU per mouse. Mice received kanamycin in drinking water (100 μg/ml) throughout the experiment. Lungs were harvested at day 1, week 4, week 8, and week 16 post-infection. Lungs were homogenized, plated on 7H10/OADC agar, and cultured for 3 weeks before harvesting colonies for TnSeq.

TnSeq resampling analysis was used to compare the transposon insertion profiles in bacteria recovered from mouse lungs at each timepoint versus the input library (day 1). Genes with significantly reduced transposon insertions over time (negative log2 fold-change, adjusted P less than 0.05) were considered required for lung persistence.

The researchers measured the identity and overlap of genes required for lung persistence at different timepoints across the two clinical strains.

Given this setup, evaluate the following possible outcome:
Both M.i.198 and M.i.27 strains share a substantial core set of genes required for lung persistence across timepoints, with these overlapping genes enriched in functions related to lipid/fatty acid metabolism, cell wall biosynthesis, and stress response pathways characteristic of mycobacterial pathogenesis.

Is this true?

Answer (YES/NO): YES